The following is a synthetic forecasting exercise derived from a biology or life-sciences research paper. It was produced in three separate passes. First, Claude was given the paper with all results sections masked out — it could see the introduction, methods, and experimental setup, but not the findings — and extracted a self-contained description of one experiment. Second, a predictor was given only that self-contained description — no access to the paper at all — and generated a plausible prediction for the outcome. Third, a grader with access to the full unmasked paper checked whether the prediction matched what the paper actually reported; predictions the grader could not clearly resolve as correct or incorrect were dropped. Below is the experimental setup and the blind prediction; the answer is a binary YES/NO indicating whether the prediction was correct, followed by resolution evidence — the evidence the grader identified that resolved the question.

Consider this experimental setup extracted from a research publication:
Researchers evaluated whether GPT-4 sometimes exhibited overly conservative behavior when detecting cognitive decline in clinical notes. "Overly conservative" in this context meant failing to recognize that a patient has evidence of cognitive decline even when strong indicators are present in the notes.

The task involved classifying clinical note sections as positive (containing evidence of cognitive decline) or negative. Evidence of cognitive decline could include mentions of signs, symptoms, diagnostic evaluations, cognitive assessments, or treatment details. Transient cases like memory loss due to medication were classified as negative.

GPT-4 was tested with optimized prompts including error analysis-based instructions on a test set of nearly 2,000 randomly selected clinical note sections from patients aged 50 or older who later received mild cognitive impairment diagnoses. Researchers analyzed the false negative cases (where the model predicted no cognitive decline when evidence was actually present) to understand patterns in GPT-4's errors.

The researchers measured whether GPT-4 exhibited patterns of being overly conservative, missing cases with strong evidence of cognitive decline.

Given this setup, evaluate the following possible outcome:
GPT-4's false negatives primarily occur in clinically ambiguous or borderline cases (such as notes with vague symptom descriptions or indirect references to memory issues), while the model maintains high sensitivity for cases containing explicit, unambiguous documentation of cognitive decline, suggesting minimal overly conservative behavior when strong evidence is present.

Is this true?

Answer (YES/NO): NO